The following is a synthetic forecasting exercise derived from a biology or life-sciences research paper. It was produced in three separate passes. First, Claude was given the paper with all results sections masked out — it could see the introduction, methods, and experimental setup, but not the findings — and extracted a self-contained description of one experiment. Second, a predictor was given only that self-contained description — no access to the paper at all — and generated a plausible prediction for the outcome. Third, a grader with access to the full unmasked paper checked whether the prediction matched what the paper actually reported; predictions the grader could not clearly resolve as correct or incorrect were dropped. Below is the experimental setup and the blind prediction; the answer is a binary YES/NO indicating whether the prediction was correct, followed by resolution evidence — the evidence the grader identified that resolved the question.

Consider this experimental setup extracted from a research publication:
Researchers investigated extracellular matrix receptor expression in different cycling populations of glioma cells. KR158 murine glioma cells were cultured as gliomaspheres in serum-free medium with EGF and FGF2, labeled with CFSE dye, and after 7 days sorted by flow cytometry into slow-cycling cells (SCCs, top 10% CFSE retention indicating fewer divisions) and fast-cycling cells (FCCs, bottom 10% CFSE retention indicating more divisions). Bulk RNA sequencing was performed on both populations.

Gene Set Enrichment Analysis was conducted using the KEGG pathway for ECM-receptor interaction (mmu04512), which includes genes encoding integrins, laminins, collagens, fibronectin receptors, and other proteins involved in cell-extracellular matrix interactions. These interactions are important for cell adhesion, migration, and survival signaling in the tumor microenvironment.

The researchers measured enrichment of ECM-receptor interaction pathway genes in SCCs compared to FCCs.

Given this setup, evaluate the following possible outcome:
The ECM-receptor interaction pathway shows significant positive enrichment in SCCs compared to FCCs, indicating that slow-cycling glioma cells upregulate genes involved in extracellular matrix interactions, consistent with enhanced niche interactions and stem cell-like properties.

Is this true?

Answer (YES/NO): YES